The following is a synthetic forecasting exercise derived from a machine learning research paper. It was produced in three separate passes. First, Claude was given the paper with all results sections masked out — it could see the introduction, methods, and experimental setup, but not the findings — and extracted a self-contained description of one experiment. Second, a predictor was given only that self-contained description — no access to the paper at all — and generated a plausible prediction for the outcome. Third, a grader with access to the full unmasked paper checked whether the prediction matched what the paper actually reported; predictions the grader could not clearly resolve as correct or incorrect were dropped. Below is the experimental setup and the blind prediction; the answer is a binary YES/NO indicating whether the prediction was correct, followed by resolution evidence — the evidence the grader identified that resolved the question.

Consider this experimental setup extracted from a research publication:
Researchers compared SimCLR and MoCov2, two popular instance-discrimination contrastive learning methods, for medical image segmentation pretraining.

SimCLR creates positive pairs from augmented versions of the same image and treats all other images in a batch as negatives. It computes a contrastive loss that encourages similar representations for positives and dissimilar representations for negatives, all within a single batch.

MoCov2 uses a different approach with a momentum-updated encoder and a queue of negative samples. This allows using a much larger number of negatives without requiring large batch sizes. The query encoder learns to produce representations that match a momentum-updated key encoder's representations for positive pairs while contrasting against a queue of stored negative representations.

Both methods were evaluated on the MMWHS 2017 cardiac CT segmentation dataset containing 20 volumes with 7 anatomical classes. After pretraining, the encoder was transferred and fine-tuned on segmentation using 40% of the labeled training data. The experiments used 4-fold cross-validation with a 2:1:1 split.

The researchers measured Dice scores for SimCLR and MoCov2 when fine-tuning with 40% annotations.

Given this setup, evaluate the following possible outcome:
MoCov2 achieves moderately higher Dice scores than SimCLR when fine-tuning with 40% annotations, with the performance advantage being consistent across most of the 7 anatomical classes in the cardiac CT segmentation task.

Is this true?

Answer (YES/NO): NO